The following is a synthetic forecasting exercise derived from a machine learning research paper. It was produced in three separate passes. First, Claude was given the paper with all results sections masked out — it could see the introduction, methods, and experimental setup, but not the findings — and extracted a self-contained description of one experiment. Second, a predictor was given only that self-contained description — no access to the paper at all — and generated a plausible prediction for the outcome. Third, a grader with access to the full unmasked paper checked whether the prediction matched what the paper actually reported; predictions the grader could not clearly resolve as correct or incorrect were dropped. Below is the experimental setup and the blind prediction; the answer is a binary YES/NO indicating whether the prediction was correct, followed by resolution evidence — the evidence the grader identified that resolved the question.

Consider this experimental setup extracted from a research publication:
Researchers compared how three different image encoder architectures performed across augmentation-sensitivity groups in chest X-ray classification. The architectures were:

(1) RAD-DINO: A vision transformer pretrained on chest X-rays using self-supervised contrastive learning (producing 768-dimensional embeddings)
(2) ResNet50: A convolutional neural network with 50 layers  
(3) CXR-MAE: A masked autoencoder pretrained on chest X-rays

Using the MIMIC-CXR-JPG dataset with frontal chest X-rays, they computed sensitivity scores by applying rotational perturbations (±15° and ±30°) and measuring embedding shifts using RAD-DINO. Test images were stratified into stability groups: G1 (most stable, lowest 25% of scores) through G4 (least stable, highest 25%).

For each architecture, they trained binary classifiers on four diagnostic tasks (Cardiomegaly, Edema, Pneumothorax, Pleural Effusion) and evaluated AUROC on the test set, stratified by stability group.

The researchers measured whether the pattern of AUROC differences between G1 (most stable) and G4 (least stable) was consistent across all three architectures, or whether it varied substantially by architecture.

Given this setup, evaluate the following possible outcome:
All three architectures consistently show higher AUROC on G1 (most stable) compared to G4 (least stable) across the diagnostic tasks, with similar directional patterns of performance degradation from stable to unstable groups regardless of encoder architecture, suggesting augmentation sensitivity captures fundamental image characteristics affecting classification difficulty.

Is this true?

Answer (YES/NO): NO